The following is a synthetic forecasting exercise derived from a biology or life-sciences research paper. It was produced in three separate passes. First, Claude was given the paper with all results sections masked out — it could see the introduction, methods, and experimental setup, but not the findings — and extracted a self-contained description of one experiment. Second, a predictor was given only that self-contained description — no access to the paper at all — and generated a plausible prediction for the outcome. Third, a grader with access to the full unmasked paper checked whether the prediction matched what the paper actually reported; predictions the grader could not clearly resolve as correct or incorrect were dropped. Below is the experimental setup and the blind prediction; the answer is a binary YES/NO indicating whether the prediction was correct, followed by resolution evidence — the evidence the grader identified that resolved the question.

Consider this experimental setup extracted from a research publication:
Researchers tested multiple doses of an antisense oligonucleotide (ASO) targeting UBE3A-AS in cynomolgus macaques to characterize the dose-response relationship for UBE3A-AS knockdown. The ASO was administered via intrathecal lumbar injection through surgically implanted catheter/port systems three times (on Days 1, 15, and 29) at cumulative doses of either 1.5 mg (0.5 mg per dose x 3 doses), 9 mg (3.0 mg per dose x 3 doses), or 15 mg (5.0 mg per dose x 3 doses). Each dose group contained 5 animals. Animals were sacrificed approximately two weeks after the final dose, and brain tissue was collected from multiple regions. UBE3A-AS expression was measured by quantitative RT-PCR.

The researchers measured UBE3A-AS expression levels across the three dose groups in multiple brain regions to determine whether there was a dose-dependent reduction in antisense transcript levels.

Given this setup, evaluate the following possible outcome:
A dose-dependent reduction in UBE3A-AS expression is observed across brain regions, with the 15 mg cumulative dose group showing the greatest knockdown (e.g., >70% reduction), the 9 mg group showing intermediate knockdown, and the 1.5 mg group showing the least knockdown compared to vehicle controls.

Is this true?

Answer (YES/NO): YES